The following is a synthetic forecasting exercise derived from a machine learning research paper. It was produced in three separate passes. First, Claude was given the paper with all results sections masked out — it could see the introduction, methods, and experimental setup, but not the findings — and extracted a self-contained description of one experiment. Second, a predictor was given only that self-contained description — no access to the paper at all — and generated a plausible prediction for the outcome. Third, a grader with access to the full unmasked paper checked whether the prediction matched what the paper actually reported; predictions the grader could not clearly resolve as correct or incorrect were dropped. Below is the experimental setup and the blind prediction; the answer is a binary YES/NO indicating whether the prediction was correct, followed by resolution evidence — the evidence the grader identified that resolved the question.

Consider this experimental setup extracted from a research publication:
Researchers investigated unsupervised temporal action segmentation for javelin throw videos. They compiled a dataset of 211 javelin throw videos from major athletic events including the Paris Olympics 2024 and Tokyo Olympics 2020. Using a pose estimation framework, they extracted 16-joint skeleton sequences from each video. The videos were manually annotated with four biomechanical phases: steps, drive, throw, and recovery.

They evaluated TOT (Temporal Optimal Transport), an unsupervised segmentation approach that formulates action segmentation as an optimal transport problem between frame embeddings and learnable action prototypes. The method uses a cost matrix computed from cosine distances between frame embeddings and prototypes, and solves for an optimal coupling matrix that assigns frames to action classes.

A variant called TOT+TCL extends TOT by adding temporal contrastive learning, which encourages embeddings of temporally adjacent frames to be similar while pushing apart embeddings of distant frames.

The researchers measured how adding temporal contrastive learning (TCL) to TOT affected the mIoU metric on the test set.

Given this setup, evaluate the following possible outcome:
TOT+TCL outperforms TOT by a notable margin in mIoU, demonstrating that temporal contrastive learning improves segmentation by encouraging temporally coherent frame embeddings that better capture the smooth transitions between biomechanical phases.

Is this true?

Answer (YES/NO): YES